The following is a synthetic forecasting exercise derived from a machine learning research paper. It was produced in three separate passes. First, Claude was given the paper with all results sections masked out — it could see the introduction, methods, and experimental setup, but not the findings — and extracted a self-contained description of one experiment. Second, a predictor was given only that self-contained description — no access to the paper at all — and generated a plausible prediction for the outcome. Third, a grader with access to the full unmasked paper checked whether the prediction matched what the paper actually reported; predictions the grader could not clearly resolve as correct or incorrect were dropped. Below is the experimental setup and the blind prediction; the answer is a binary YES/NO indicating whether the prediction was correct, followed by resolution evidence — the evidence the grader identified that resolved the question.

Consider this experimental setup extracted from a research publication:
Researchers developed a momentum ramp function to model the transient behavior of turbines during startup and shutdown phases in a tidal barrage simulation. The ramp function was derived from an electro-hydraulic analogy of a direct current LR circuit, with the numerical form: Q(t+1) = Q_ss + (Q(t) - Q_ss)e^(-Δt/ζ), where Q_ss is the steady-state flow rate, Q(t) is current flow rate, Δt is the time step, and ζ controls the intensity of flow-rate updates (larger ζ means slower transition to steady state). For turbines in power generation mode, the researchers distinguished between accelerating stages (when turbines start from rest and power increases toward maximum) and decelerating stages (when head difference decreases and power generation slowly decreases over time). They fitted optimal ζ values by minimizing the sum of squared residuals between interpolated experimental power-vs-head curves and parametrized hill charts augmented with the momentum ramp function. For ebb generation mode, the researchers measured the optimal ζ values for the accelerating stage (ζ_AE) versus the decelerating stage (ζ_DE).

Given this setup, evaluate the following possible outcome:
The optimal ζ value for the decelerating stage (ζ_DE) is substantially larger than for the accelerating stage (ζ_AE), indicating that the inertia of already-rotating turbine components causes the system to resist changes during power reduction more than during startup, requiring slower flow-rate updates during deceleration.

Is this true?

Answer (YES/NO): NO